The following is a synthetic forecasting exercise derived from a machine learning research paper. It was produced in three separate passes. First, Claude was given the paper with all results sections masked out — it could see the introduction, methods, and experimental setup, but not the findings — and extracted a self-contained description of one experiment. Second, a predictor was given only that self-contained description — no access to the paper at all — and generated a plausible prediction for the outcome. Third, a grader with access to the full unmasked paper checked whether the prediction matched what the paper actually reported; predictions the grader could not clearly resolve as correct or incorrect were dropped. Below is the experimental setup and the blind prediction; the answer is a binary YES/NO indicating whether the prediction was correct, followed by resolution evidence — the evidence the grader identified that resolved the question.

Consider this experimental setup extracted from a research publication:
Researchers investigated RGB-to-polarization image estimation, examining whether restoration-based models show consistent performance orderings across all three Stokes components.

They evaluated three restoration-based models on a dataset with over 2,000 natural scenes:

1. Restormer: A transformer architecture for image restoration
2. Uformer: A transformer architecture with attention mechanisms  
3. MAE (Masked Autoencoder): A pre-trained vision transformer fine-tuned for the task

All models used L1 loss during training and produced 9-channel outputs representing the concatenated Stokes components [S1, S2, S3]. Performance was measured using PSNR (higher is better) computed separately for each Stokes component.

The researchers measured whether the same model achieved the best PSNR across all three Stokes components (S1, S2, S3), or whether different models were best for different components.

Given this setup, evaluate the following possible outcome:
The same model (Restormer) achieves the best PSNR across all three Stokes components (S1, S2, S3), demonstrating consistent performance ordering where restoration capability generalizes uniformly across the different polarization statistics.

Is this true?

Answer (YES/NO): NO